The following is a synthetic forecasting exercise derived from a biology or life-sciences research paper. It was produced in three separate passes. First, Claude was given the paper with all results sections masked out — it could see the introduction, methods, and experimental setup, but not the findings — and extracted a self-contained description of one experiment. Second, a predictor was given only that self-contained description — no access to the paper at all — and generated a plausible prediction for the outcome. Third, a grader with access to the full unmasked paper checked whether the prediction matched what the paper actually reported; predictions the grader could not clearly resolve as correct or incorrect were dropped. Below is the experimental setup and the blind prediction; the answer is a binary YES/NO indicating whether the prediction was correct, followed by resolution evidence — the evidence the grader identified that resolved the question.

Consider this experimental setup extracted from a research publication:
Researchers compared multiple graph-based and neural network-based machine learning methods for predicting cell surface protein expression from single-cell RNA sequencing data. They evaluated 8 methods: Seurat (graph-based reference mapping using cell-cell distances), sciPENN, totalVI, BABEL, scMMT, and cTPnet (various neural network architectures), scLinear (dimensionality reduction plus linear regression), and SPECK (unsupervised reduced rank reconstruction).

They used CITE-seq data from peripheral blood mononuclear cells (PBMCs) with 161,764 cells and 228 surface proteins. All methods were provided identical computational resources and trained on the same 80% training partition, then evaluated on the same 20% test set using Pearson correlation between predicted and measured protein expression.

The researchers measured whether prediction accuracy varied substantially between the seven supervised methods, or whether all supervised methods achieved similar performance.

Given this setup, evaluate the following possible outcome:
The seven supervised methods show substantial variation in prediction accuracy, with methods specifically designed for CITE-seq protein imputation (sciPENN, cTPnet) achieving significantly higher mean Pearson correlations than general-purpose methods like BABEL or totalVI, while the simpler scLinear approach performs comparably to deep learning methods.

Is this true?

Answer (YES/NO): NO